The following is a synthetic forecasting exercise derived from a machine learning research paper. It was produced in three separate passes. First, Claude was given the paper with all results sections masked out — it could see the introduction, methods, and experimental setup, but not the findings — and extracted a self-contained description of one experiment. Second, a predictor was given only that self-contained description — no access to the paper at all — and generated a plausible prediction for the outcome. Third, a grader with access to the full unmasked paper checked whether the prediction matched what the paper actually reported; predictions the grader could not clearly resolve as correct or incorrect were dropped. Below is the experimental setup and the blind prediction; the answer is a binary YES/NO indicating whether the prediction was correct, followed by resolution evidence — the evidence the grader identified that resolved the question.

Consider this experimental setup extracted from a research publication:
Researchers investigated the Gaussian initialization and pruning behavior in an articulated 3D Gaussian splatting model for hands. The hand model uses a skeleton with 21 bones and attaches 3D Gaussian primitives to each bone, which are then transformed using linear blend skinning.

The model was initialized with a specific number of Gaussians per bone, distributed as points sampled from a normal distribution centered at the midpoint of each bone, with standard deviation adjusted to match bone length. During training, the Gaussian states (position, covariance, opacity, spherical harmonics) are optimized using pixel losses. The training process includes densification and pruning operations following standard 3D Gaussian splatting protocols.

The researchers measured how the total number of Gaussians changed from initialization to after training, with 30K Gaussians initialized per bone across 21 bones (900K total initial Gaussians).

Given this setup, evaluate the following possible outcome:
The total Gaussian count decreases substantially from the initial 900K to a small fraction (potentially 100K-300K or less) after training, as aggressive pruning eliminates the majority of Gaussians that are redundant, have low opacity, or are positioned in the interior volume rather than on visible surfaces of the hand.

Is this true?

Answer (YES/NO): YES